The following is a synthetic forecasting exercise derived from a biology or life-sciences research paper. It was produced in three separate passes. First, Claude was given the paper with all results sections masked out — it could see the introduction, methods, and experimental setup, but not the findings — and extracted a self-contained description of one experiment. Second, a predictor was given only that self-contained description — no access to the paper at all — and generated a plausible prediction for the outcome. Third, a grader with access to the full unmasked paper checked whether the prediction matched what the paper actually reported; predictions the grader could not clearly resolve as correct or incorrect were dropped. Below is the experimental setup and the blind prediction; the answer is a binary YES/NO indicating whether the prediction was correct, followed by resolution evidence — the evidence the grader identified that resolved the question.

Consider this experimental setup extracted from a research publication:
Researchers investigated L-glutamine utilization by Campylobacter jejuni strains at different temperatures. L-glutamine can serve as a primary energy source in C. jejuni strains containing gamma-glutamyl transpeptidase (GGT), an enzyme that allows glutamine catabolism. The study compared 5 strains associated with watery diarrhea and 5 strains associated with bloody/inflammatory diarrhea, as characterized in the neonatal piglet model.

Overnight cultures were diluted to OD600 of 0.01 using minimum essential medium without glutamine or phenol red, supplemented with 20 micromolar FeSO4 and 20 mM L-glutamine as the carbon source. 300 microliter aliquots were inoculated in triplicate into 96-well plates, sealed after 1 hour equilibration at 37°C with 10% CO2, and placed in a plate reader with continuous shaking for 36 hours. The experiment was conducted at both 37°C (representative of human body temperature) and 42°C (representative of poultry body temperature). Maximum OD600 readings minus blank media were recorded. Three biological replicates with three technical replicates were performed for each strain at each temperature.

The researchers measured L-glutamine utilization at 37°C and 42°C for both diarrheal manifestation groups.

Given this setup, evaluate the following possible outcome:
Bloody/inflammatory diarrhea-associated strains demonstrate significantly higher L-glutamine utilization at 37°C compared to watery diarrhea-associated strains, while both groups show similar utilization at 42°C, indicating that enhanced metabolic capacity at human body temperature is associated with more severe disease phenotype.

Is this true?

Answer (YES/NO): YES